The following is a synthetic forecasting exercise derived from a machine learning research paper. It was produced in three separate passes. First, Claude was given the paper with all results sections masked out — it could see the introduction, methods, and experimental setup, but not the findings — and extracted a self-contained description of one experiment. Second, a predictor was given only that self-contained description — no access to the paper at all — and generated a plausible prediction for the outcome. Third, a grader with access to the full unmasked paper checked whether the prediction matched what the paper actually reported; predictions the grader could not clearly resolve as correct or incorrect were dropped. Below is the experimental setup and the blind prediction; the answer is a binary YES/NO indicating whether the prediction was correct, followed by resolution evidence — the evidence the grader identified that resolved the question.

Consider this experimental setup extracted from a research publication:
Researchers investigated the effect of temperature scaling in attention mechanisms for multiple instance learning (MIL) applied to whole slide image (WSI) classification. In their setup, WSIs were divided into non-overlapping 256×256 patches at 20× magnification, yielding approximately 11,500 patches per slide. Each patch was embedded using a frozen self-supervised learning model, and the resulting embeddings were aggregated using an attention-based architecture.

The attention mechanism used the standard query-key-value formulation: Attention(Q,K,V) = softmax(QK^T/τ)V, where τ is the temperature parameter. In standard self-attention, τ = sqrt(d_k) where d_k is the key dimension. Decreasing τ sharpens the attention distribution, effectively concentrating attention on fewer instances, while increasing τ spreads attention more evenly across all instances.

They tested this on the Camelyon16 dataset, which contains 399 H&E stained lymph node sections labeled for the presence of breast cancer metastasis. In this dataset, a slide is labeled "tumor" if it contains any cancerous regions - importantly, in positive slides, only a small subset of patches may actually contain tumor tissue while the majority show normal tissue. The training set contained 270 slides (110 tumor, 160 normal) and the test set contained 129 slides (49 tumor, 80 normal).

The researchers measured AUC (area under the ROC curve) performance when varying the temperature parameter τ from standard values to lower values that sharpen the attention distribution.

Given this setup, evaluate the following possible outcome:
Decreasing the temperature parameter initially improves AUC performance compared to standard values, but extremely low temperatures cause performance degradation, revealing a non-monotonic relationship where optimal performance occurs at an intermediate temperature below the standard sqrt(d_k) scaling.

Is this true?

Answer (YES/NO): NO